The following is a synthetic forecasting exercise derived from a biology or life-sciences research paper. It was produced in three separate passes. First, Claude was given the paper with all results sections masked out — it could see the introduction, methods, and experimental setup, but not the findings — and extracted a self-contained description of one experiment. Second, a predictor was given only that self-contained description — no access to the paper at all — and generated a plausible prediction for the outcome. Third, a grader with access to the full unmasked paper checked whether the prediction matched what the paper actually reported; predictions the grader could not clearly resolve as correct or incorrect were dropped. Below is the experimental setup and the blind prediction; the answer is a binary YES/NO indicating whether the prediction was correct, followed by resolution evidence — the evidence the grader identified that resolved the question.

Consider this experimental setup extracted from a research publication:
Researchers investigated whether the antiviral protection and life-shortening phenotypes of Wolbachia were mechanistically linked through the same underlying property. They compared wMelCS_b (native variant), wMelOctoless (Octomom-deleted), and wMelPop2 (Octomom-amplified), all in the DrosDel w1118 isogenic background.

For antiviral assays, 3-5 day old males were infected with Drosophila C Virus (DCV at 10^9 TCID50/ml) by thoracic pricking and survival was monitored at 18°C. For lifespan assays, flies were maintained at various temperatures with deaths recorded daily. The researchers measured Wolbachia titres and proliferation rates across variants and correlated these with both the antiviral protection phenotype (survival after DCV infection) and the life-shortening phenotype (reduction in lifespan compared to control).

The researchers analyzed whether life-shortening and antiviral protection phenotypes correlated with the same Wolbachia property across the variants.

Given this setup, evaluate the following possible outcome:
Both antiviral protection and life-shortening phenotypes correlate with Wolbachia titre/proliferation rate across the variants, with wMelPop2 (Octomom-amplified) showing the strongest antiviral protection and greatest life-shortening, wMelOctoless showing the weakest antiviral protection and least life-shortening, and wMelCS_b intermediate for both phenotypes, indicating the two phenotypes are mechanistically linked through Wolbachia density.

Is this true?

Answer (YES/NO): NO